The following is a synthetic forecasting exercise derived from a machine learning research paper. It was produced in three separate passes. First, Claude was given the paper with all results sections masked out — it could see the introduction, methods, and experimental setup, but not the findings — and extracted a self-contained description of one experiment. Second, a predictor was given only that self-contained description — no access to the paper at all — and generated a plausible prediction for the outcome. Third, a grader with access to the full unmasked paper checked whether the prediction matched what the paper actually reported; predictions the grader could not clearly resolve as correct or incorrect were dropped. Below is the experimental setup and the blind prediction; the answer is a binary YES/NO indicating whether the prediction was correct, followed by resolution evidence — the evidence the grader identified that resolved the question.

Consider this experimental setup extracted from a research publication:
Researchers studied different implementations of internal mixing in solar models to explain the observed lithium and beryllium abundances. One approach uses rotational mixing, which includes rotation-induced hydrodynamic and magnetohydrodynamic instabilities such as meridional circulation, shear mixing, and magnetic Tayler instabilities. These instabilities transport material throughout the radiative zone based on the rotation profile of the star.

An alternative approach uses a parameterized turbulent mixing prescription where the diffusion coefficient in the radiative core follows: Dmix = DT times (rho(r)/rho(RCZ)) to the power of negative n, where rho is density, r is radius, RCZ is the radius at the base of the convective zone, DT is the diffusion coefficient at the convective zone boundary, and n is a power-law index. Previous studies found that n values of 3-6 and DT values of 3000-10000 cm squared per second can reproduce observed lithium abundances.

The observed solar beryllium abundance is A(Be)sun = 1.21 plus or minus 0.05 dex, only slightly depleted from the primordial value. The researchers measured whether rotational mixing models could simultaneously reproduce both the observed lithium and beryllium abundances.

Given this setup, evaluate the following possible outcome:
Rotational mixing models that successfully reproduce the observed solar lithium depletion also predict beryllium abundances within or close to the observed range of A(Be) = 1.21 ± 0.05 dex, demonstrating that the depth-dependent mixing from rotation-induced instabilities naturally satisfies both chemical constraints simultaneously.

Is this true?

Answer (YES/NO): NO